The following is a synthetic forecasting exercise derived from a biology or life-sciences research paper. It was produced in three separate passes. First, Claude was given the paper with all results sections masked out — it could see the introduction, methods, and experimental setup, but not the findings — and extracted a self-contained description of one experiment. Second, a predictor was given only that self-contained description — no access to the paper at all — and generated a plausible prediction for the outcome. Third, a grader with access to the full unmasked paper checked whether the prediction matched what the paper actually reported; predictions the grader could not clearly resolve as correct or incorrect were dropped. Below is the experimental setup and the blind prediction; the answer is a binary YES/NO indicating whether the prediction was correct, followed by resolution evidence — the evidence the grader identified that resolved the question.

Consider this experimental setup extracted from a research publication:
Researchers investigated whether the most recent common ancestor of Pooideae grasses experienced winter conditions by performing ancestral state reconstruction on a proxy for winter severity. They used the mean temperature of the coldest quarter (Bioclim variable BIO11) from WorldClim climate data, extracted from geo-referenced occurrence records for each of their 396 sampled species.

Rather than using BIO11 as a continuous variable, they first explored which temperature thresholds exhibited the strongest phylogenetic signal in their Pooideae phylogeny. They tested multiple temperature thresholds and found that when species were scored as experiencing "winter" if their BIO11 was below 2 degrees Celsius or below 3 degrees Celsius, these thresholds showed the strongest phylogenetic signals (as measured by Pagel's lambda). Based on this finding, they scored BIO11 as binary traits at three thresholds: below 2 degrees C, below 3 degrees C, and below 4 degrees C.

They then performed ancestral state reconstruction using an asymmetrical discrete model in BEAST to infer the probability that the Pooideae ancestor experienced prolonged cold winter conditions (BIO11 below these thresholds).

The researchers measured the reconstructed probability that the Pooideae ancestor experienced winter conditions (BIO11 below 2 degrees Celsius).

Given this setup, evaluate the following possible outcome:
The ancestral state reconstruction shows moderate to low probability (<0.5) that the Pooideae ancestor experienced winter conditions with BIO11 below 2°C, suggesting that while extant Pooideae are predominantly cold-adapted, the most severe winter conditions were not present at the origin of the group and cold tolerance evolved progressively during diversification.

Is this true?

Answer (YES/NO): YES